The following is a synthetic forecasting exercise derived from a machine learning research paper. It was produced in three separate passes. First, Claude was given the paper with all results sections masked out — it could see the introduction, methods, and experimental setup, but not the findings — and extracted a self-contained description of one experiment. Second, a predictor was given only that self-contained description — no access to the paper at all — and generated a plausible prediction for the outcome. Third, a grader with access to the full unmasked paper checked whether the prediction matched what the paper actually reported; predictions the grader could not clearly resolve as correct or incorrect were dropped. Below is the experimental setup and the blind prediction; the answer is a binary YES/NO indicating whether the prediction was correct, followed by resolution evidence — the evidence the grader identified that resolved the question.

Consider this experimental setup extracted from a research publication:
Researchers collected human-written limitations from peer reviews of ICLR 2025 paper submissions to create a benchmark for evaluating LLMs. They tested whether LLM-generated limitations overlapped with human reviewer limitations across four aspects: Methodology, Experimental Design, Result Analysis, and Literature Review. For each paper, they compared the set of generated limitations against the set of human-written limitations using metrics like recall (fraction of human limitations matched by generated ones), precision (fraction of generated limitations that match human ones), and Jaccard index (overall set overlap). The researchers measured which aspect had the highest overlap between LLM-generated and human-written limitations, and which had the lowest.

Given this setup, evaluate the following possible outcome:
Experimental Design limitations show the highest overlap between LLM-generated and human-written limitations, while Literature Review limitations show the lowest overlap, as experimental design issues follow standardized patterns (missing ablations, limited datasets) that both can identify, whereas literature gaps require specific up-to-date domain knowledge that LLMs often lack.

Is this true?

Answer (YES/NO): YES